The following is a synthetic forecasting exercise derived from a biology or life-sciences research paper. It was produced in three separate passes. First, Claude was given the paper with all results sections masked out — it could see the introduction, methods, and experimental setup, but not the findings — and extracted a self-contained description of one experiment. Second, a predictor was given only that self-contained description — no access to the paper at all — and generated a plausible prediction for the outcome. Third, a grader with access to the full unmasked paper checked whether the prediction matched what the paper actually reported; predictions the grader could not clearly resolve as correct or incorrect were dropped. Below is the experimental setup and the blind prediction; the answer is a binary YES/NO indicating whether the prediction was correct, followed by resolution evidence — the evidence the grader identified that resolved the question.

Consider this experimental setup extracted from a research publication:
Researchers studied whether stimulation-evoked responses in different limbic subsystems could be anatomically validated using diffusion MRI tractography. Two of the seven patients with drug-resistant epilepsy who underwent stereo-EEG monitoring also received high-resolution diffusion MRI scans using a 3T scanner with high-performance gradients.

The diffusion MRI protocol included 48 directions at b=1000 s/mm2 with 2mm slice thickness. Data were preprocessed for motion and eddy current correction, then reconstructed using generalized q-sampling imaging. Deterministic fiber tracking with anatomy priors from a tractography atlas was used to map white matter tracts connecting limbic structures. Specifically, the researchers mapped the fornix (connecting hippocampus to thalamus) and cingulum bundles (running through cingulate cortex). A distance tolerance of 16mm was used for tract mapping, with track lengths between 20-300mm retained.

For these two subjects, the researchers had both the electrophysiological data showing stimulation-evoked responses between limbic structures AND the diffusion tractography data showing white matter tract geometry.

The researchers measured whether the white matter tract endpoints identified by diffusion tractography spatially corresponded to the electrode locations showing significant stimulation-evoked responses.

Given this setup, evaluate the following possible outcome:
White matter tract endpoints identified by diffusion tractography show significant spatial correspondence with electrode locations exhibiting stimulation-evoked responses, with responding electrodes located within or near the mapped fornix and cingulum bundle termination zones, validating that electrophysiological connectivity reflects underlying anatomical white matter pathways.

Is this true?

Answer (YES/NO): YES